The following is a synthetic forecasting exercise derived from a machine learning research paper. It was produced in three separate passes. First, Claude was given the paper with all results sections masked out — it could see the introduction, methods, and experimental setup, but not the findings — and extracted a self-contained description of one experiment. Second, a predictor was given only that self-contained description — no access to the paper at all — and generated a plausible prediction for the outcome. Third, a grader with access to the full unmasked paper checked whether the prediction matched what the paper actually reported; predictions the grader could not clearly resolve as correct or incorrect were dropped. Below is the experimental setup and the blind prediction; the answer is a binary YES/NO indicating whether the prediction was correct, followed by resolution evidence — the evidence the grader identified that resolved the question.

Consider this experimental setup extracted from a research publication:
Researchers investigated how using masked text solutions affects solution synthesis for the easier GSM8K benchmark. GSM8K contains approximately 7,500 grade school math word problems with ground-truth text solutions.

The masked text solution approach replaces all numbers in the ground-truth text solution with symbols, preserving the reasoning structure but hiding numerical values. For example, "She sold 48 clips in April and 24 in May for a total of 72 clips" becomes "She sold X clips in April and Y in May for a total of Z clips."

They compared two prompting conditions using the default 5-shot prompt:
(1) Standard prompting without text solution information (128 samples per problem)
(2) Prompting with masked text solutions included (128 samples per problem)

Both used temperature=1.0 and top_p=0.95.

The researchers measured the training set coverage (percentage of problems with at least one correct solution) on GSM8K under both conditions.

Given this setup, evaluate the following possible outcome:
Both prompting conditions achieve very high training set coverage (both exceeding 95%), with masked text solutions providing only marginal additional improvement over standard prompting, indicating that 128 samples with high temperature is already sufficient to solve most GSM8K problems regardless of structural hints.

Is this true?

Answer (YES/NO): YES